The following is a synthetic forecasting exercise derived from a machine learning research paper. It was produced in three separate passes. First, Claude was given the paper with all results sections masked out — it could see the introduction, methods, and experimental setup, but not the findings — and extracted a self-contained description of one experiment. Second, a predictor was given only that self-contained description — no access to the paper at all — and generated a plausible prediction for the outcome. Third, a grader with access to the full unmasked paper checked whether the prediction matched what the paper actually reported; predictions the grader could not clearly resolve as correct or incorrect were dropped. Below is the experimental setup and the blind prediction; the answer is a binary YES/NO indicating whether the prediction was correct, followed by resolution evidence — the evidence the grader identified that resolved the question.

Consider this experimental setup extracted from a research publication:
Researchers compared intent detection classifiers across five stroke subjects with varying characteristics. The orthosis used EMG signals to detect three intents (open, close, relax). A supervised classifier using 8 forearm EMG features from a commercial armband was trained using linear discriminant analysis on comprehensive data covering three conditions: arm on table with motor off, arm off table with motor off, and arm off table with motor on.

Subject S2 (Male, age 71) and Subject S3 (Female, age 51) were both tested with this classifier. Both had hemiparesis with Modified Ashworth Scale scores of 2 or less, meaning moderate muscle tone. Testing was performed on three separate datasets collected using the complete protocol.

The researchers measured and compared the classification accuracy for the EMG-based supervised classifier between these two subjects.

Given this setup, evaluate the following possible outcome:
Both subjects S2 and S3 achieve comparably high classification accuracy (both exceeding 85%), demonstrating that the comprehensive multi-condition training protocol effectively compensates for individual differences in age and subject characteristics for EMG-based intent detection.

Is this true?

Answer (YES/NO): NO